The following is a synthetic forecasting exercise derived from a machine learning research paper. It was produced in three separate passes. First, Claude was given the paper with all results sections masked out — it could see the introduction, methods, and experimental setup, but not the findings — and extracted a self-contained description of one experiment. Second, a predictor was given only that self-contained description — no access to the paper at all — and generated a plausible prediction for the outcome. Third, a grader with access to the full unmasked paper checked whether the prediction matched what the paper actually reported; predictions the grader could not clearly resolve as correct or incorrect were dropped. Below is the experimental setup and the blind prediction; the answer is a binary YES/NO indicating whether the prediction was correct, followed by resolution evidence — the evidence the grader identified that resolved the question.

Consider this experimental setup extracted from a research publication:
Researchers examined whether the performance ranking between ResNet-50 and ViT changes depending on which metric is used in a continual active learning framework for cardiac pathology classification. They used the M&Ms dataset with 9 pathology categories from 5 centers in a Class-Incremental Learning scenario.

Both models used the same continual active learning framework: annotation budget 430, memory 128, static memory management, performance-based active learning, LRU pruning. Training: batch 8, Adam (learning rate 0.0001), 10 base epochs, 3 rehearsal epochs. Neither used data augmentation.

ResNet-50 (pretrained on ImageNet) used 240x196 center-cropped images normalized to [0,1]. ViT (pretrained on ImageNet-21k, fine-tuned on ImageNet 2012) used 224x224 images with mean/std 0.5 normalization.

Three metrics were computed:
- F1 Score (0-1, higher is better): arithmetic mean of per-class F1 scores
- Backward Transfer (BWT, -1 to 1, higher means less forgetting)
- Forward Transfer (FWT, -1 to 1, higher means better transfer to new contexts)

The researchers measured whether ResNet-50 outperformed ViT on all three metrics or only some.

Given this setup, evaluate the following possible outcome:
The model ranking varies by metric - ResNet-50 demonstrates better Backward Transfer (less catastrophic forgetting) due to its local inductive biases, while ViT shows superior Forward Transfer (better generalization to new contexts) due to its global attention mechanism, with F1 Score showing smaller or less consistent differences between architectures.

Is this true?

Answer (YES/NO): NO